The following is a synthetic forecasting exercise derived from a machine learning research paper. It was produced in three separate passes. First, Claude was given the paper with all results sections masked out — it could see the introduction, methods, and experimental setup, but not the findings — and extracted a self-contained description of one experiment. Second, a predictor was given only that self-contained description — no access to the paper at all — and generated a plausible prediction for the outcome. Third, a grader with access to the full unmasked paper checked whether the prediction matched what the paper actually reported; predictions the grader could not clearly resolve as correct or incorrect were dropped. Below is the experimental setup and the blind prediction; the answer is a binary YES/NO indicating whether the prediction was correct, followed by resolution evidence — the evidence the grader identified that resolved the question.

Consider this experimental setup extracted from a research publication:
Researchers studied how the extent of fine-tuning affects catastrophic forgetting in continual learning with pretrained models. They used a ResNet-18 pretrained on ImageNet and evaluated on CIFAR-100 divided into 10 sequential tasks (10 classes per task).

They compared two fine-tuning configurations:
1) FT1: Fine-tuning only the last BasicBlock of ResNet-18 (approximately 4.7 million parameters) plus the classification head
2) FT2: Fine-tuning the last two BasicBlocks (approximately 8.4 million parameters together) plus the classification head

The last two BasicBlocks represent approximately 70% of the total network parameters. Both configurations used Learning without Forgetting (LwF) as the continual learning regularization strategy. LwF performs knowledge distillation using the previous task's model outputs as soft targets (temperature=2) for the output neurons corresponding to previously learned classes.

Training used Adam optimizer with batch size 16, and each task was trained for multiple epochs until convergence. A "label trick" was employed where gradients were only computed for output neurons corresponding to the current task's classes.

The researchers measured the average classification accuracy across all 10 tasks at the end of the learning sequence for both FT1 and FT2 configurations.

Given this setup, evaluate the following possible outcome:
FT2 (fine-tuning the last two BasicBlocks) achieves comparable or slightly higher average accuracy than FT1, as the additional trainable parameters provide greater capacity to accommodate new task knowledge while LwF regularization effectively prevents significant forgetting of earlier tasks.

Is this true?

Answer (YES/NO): YES